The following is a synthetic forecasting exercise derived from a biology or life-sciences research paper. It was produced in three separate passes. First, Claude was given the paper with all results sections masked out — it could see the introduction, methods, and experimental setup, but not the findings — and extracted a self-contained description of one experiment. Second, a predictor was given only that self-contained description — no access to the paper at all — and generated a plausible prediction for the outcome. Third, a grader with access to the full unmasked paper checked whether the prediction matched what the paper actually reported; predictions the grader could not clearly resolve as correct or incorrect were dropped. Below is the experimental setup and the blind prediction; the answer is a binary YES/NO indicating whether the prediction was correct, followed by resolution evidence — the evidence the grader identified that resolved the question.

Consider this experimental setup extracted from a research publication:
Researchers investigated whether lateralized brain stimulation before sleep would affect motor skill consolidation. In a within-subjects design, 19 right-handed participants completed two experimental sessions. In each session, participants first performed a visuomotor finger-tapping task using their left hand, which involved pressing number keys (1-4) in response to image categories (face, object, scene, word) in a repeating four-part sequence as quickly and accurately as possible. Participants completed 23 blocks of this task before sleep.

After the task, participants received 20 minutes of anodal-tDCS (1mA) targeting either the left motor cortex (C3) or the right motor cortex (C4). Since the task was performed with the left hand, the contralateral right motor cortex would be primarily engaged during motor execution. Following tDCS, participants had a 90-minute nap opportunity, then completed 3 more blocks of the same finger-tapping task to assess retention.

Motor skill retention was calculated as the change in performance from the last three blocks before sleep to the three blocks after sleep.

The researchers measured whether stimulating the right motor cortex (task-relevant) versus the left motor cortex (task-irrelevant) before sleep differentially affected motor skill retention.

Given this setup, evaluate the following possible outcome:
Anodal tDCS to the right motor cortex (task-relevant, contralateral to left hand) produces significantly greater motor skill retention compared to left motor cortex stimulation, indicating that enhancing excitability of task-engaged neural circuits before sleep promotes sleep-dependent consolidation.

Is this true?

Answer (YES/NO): NO